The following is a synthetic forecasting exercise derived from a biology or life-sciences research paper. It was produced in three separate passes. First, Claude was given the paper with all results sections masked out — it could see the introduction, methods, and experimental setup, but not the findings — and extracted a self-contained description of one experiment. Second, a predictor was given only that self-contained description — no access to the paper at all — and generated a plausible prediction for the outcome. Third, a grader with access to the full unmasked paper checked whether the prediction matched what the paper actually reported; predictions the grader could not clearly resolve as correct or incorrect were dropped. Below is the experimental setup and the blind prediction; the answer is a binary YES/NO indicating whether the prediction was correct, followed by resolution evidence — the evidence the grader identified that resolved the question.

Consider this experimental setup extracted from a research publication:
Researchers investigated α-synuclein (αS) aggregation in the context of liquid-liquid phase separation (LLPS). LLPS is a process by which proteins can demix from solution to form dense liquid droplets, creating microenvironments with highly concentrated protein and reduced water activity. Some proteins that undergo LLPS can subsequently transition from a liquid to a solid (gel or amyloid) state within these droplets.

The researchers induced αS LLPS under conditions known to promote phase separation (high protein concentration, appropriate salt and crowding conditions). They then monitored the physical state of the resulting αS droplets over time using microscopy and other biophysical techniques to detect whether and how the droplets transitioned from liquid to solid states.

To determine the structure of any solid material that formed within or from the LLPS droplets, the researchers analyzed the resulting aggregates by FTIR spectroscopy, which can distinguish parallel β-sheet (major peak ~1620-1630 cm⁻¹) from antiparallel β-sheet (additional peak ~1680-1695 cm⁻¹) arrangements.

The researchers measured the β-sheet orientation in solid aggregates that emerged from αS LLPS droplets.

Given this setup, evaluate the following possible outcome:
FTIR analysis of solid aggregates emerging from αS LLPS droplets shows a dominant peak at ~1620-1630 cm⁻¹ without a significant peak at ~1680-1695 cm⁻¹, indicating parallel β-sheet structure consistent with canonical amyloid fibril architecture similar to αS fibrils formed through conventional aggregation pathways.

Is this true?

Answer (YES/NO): NO